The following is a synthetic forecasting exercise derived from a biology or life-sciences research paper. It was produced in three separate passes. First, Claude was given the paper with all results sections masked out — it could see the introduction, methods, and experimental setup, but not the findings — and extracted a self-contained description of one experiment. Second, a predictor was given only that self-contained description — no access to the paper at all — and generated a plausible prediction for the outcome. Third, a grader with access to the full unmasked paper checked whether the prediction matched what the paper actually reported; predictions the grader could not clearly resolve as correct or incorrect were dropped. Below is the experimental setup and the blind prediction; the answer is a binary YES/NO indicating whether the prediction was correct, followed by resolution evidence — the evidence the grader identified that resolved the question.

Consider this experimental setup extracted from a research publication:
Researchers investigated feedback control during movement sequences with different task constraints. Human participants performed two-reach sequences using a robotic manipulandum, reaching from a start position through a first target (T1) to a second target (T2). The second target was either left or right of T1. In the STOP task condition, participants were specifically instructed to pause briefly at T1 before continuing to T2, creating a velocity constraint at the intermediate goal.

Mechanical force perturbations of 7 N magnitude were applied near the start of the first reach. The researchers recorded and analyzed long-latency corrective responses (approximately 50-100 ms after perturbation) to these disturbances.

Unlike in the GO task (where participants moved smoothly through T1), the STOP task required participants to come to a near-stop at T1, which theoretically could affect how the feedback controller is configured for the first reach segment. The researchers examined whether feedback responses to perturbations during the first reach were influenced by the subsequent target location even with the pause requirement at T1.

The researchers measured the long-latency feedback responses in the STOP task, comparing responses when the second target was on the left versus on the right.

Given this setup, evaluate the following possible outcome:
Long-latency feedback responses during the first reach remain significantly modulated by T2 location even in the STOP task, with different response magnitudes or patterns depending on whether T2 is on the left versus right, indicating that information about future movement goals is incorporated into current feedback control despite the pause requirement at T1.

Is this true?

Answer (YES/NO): NO